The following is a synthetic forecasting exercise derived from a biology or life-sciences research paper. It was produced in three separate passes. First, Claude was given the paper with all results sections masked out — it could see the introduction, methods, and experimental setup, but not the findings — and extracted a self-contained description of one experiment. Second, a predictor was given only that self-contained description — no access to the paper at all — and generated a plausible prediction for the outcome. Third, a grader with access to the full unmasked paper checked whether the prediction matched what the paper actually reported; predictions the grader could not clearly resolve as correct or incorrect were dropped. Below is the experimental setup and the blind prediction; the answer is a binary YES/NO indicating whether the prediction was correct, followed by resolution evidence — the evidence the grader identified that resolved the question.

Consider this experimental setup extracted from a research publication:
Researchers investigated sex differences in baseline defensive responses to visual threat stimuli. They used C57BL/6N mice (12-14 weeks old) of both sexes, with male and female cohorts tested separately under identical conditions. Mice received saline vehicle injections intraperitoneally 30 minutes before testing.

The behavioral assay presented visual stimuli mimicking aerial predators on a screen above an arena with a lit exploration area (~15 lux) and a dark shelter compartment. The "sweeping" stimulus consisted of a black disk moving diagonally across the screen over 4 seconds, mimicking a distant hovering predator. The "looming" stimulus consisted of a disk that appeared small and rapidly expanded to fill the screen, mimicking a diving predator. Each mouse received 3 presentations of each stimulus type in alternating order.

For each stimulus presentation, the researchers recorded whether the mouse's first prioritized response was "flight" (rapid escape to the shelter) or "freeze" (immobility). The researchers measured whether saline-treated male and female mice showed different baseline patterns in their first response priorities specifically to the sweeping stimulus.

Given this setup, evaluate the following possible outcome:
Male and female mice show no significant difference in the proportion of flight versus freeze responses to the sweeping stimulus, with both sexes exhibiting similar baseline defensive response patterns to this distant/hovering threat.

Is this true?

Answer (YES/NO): NO